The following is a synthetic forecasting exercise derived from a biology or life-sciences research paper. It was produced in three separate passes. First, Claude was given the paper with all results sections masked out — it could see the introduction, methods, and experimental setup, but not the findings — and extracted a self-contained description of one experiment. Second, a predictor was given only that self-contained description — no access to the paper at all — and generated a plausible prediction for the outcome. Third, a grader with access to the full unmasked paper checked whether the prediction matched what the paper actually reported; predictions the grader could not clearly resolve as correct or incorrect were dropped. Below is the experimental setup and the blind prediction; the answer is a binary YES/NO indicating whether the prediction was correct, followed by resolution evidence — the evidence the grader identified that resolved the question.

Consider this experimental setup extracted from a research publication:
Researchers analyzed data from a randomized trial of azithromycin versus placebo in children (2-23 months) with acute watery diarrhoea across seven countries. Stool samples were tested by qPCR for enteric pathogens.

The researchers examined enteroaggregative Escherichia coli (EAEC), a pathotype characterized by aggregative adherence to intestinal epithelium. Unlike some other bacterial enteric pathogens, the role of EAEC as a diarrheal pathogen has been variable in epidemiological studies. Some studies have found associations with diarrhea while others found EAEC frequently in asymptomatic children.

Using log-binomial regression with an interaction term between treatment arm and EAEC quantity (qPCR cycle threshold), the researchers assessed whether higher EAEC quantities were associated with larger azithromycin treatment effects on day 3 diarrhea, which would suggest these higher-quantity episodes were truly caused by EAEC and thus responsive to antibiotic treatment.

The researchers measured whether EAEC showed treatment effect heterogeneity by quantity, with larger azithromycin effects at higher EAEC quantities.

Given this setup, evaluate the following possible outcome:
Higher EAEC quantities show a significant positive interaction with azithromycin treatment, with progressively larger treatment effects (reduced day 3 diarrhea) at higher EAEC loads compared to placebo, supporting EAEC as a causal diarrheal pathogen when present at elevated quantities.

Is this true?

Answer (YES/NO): NO